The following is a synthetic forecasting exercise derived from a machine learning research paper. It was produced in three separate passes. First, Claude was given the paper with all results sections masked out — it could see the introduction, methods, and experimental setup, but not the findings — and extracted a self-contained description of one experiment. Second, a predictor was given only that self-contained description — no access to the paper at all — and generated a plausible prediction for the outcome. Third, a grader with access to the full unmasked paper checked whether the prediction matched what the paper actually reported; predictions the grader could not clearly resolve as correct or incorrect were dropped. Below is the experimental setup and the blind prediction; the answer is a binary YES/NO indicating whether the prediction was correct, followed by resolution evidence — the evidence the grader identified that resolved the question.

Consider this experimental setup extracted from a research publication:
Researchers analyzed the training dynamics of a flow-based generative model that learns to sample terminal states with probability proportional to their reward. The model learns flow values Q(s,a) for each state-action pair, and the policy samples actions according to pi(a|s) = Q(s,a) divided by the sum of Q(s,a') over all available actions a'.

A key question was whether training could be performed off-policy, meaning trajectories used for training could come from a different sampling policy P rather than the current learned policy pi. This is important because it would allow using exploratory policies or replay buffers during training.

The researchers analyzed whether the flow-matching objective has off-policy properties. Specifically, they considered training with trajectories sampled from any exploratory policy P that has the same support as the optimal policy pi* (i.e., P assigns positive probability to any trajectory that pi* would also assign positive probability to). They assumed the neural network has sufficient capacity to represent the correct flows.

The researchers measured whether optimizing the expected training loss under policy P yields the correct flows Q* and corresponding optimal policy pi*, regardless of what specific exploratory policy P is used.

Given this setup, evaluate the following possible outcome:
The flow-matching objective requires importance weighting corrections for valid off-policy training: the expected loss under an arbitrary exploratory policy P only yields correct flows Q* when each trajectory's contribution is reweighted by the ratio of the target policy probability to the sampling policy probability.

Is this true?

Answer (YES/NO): NO